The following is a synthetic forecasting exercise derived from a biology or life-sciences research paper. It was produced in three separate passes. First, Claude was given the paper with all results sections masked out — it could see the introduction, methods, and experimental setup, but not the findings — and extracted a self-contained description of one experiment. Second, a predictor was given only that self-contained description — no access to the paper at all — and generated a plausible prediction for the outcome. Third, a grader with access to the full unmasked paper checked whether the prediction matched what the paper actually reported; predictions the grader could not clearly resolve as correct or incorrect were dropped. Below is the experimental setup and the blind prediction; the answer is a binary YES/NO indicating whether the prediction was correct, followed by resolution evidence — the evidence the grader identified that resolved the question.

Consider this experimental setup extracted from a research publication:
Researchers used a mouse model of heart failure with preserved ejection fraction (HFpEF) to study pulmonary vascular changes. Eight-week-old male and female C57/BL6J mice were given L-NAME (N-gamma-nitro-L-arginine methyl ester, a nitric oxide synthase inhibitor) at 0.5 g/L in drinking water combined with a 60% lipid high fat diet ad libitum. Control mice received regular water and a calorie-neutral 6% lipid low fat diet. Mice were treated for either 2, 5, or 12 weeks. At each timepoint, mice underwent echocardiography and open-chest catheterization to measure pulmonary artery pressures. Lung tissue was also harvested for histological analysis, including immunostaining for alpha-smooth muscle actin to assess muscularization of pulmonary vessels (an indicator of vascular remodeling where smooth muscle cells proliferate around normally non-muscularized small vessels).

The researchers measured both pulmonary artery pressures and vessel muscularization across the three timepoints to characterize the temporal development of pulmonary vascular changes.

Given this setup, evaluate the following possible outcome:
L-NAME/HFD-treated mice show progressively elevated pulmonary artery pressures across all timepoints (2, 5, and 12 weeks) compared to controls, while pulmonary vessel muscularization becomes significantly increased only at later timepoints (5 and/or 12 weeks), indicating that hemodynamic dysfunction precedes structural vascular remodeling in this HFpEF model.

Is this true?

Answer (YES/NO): NO